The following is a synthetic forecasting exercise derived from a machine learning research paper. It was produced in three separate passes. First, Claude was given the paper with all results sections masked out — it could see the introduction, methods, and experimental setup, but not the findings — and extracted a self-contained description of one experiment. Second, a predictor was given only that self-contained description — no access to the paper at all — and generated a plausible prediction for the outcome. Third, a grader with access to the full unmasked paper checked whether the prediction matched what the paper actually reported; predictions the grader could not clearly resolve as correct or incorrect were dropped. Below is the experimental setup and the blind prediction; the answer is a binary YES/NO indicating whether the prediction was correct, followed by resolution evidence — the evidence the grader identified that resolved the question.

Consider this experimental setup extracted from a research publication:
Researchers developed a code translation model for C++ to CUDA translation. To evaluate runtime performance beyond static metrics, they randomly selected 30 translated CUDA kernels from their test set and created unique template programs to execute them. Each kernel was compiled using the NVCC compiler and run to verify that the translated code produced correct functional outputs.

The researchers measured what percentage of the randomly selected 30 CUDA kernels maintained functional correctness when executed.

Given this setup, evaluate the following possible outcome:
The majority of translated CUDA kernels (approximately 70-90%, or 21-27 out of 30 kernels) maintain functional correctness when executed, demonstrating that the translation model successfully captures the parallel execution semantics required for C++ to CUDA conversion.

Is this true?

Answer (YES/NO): NO